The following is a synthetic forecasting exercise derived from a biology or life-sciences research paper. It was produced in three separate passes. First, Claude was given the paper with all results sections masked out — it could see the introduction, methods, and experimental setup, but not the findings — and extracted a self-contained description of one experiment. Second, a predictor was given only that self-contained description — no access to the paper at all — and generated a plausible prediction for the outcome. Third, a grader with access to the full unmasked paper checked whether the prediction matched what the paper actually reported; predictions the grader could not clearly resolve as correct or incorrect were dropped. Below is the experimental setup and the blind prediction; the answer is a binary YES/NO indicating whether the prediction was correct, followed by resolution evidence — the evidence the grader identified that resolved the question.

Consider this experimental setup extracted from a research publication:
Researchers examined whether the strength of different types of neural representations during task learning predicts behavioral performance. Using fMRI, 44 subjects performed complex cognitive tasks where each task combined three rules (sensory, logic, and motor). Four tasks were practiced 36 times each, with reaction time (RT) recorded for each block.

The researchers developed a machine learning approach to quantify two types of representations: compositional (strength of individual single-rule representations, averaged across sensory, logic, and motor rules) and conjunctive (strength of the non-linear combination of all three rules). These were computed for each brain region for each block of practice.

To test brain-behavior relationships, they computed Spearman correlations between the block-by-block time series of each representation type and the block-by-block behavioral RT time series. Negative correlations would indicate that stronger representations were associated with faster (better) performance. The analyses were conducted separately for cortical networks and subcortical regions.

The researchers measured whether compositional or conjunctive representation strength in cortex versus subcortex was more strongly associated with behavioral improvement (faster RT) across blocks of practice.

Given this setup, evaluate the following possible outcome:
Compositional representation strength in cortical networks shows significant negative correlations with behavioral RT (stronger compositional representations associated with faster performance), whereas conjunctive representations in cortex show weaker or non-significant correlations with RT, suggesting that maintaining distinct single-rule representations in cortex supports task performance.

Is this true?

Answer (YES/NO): NO